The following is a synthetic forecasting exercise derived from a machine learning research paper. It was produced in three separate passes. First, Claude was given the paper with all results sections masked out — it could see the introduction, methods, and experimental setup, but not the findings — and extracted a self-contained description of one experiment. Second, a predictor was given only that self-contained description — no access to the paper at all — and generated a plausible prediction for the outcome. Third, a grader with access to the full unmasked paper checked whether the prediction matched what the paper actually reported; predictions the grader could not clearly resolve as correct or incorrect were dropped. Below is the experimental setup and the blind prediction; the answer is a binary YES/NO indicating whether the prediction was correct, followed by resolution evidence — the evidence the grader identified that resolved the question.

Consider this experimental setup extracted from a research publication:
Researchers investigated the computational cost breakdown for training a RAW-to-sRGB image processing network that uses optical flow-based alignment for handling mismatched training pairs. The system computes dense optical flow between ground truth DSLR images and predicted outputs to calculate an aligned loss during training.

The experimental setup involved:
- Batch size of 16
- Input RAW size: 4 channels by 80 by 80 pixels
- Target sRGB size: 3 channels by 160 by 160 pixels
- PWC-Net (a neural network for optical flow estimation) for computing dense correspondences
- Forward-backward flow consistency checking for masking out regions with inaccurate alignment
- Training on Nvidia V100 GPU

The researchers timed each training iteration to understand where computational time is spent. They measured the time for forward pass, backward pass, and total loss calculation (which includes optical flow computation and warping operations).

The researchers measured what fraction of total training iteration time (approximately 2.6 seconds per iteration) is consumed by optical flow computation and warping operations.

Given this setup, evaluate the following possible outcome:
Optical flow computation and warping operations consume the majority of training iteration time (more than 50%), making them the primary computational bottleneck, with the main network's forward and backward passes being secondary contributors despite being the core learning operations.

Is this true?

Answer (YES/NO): NO